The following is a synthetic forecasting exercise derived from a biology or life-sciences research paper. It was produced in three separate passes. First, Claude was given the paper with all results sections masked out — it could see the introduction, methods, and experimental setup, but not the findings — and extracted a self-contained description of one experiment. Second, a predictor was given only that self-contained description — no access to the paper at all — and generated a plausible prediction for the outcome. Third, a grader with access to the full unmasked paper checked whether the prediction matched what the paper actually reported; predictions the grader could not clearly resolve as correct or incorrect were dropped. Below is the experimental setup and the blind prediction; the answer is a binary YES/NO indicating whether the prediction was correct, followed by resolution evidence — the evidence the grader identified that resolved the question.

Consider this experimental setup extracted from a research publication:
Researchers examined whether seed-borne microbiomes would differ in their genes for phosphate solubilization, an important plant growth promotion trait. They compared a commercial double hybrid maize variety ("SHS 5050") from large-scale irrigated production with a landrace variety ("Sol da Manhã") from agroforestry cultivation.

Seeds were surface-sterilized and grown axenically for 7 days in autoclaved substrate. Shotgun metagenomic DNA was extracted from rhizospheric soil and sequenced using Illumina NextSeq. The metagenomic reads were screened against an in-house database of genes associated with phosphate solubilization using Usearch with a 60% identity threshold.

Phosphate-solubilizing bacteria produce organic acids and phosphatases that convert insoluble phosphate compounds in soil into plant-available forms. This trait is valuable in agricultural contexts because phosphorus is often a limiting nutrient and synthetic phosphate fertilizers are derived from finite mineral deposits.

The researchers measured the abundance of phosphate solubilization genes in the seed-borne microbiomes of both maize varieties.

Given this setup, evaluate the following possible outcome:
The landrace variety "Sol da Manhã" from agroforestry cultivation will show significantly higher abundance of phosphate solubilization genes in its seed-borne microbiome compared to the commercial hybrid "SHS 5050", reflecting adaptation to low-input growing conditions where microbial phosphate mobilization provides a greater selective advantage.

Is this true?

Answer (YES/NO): NO